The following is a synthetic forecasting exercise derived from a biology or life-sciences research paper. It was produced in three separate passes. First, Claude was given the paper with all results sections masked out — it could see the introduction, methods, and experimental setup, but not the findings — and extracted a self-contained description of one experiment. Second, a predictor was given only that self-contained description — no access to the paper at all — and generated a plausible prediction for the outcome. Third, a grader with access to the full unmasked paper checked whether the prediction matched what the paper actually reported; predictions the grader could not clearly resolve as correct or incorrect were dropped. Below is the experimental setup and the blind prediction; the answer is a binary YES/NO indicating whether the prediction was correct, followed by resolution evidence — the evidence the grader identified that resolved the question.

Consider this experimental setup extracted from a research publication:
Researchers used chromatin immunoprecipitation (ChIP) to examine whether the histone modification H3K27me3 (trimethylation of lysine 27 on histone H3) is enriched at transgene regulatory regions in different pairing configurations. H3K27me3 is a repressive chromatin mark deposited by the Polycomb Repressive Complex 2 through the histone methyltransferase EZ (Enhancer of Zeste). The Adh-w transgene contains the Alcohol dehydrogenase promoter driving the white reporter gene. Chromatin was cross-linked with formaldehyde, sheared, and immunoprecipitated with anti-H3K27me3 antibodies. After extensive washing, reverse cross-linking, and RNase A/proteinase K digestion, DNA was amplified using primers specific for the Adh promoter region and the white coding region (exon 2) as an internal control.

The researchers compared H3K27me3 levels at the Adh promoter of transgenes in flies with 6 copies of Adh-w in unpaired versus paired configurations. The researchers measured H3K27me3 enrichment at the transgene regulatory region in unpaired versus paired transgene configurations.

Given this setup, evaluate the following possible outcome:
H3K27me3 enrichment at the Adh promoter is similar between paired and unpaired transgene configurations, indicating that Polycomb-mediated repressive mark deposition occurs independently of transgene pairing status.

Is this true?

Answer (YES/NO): NO